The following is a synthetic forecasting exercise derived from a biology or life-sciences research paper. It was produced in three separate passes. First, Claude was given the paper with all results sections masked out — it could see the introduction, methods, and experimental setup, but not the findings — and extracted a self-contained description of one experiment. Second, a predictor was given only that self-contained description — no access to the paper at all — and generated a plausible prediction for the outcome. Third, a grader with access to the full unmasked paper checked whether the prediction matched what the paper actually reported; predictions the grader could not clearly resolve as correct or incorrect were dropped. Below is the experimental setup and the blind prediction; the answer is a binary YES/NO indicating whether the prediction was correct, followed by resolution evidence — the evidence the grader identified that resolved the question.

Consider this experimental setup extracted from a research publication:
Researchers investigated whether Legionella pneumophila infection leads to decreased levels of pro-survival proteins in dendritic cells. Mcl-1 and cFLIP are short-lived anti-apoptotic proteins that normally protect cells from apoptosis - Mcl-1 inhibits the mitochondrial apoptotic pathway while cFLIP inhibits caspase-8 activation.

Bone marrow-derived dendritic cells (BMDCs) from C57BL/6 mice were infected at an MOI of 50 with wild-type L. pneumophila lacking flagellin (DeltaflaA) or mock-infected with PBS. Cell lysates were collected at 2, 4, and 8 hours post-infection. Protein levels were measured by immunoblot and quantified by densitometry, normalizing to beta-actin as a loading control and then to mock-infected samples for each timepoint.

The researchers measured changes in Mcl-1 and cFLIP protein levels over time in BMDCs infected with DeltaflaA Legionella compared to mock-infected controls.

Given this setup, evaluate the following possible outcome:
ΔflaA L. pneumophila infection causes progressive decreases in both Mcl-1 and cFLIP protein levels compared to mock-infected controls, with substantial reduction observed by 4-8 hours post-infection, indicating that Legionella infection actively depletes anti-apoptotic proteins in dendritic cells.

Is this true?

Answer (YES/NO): NO